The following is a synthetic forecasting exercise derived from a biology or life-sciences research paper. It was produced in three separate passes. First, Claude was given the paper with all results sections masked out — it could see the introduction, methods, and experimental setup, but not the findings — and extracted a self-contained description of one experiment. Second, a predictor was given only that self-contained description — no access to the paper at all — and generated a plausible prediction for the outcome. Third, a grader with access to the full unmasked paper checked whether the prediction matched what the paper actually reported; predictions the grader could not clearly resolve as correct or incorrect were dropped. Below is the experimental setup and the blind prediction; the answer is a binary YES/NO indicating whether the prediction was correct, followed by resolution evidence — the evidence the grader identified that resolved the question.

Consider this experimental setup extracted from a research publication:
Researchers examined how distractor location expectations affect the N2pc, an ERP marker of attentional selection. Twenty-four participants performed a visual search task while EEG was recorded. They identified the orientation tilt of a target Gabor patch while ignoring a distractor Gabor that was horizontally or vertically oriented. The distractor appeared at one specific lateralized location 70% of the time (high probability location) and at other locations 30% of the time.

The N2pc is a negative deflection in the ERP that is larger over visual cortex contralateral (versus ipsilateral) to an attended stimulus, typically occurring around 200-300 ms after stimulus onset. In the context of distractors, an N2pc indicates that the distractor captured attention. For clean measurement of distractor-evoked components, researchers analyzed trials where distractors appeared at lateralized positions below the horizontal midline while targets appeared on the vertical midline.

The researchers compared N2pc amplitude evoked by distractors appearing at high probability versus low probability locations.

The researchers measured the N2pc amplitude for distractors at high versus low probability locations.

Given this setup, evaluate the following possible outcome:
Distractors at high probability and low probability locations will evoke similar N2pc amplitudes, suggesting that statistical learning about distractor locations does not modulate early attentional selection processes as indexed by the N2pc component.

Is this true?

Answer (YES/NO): YES